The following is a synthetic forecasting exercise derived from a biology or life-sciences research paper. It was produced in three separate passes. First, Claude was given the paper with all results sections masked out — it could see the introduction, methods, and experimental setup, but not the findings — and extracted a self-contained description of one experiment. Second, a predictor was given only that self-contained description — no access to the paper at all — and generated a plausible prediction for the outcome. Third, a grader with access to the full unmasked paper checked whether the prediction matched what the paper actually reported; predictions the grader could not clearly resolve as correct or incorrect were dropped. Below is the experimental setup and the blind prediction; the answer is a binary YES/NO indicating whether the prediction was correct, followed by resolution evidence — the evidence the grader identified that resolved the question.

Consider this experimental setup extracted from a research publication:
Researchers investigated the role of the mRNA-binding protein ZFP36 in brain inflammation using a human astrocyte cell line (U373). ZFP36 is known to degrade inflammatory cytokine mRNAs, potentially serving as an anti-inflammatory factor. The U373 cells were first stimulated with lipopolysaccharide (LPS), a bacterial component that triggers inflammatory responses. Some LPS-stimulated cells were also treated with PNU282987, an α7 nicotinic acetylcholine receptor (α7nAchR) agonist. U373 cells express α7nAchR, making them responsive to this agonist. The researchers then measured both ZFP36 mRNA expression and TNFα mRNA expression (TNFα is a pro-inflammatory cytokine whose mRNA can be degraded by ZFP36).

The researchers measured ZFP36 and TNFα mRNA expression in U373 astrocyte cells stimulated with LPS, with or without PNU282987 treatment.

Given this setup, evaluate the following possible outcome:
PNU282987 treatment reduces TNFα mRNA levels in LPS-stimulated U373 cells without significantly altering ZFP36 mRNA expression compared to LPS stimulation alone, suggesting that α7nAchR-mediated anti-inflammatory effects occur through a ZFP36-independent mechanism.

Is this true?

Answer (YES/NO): NO